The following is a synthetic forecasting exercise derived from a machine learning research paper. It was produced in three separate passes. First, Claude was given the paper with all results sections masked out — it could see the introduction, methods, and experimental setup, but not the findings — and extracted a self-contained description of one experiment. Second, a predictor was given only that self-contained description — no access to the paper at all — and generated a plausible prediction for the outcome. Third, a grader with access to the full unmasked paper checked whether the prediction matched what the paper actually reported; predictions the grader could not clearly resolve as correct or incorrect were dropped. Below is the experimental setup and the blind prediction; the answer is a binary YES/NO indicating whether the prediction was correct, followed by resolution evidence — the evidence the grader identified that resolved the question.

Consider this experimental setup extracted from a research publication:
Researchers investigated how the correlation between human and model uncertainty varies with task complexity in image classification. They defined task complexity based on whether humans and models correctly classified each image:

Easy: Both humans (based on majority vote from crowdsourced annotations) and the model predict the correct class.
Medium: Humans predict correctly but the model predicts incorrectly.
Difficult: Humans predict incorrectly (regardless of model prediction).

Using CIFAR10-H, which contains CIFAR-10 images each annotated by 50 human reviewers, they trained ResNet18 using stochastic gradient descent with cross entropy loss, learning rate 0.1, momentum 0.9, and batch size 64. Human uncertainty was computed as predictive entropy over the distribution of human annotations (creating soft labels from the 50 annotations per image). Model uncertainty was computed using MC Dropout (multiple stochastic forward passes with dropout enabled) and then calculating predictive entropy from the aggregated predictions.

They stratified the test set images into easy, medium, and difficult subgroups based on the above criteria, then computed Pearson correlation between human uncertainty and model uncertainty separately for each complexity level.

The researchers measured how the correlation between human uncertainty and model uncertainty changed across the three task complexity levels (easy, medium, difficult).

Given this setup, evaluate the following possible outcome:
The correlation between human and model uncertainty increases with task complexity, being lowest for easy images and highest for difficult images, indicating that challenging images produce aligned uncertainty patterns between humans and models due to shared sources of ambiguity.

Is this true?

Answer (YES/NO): NO